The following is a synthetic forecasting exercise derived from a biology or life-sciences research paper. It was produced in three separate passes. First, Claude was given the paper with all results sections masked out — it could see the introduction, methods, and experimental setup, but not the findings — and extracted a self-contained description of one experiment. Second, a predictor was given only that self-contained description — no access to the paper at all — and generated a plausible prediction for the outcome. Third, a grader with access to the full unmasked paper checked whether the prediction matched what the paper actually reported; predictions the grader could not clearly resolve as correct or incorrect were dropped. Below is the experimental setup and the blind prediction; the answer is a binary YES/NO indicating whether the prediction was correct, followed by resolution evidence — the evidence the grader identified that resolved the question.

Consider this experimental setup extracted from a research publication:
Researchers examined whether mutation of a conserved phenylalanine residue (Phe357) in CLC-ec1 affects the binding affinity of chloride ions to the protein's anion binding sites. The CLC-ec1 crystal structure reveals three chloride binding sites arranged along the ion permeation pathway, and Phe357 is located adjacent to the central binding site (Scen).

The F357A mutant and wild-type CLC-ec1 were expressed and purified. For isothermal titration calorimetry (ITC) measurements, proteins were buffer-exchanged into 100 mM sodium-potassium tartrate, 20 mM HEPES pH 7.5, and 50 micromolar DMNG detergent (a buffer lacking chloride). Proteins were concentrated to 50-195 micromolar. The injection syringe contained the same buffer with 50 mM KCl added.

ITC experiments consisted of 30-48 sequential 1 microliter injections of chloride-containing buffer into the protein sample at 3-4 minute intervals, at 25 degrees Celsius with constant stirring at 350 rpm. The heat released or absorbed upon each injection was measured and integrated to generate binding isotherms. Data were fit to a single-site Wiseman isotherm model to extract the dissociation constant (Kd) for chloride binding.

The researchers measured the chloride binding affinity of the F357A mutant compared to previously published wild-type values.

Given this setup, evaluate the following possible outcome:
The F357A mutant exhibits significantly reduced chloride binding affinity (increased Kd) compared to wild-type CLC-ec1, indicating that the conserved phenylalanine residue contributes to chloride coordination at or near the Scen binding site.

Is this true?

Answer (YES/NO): NO